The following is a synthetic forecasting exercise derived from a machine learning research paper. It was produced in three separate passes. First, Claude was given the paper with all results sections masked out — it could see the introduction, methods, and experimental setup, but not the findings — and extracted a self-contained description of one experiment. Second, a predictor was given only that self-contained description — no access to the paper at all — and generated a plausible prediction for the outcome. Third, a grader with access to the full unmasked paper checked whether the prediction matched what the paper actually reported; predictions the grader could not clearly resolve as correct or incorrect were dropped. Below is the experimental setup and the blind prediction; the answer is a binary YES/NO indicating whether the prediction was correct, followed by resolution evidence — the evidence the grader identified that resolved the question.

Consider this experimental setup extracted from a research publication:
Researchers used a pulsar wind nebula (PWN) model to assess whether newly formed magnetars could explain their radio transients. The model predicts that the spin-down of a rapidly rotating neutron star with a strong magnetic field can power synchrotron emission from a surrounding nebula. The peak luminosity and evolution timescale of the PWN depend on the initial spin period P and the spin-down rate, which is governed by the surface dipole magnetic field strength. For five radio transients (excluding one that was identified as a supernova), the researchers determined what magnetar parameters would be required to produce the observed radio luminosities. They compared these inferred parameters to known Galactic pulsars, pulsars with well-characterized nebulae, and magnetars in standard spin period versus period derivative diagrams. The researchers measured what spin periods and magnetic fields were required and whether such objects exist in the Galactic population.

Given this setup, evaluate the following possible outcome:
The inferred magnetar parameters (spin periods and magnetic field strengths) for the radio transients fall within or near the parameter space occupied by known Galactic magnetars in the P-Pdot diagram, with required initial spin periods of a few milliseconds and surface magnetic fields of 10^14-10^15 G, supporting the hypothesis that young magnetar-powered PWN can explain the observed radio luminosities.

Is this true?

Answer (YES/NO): NO